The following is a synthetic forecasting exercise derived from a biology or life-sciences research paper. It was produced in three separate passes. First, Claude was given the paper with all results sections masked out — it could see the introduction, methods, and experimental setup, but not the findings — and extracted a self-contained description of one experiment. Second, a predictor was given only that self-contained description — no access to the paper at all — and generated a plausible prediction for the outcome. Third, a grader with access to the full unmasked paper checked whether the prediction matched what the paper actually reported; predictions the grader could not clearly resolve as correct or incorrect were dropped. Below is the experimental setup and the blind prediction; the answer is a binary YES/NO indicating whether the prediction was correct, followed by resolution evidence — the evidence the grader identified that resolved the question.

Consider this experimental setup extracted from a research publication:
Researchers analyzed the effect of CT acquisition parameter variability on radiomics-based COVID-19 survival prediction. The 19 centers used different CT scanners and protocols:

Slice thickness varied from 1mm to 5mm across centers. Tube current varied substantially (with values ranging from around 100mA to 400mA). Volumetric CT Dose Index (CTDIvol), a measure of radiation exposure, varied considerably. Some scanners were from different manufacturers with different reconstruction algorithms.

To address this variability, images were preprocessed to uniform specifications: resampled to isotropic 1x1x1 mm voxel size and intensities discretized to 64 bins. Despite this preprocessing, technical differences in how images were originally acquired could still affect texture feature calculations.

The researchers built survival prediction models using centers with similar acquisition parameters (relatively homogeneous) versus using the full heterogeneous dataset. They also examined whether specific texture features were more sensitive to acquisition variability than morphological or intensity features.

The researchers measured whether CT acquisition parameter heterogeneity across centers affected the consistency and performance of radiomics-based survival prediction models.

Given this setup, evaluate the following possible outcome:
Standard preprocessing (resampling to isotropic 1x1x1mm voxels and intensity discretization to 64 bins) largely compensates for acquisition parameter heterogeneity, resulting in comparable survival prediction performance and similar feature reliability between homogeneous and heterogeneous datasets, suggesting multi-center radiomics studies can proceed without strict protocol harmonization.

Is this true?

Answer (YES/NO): YES